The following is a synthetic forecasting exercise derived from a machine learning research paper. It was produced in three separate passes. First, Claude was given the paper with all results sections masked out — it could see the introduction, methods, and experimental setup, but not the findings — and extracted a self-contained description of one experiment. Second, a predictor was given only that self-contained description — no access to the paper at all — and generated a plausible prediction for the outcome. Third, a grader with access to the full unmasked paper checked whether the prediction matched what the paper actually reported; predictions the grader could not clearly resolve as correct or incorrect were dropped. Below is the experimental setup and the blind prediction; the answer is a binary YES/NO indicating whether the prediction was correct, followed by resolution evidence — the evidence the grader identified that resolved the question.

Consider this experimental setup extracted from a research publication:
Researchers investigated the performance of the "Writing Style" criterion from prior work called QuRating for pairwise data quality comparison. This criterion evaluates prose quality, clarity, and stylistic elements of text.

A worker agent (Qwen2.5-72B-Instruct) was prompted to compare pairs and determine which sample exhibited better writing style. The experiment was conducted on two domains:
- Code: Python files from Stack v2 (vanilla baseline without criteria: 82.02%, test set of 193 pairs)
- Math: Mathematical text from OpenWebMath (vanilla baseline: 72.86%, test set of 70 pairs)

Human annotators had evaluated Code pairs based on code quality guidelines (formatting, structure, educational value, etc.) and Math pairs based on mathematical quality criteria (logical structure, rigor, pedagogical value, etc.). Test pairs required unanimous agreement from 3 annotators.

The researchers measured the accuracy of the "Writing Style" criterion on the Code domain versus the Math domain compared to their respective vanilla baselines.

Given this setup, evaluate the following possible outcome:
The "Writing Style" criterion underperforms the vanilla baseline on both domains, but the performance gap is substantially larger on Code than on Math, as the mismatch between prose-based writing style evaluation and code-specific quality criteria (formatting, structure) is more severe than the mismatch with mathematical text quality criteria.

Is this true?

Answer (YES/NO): NO